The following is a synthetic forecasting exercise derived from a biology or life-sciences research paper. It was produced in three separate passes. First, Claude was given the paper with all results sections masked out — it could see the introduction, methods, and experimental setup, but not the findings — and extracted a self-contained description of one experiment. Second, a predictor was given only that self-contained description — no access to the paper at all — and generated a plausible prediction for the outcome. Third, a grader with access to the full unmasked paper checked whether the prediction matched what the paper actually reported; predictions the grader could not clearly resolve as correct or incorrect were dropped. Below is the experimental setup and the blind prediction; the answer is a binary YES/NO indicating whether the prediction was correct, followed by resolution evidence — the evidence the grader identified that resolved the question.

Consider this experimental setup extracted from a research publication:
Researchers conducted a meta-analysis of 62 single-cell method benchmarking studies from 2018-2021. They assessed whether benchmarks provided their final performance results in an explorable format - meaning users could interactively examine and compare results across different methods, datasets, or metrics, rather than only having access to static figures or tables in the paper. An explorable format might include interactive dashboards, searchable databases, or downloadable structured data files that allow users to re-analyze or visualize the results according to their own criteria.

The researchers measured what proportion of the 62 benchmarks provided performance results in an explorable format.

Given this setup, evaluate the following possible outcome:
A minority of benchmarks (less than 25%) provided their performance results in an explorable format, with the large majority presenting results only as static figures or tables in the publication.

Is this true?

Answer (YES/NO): YES